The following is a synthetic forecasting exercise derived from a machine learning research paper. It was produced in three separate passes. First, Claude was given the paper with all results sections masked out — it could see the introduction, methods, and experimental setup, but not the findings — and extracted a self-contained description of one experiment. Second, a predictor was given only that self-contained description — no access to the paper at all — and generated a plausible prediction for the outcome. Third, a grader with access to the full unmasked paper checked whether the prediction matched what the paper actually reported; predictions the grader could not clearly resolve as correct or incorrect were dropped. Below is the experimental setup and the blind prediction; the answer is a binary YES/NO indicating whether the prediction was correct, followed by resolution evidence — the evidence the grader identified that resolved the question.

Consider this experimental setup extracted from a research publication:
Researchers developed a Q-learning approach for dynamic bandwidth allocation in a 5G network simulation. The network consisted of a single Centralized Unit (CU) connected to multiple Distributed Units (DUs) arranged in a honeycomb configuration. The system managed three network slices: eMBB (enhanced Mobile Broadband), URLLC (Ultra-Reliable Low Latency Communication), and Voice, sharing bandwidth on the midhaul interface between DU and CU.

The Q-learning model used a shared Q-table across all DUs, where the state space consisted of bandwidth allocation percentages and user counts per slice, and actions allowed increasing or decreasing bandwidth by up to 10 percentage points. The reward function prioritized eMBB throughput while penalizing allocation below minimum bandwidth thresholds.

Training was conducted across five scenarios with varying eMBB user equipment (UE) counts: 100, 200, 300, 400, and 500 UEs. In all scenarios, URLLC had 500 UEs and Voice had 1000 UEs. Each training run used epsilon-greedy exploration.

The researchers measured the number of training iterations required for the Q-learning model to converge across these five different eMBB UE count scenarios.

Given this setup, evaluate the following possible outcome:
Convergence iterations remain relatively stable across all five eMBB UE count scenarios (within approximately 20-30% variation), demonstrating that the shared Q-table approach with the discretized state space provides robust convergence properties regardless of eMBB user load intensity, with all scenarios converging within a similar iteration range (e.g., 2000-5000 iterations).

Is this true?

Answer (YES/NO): NO